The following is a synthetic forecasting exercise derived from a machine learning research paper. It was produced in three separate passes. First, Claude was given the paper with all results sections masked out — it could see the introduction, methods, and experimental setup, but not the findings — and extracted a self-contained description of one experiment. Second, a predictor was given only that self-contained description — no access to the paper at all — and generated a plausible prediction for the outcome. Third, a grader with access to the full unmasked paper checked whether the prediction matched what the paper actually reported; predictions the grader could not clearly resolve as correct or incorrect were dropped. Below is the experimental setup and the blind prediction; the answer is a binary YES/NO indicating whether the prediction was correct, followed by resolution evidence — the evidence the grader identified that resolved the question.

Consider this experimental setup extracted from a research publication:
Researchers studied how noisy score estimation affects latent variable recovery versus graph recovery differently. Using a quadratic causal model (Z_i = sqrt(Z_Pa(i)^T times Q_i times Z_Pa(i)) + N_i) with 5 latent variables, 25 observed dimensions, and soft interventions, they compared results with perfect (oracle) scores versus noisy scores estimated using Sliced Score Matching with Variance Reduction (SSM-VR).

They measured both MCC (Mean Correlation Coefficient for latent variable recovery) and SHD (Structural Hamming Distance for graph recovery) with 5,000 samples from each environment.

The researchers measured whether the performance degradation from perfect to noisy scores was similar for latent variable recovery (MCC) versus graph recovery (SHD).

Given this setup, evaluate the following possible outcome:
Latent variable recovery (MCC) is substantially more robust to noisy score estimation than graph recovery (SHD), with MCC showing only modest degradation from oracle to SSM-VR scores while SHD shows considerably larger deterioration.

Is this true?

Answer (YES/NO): YES